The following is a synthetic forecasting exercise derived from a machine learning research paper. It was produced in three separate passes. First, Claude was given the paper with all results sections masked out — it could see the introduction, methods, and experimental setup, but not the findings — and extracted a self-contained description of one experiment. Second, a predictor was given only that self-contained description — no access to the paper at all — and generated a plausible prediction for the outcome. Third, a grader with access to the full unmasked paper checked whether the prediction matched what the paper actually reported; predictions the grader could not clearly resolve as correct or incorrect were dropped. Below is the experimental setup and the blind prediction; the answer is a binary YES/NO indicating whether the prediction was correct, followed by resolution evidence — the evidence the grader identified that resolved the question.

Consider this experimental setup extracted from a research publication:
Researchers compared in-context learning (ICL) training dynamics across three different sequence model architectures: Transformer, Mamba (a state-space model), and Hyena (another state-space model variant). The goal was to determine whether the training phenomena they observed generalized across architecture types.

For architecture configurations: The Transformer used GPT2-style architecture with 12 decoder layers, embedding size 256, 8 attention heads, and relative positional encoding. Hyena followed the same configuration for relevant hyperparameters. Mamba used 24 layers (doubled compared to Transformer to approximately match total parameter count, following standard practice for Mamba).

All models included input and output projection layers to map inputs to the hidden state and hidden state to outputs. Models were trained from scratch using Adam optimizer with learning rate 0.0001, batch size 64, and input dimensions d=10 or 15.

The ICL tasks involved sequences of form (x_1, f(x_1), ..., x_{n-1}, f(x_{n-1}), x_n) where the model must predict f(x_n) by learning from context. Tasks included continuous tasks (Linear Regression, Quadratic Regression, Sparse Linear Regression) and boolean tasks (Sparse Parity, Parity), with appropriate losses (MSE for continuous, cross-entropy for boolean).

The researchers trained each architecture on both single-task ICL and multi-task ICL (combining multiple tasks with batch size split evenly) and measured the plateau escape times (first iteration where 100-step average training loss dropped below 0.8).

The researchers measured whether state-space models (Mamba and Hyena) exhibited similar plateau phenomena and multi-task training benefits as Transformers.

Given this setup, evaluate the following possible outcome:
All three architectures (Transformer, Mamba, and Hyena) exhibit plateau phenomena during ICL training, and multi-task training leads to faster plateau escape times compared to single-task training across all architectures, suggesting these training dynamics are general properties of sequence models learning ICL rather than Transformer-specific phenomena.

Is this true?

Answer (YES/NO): YES